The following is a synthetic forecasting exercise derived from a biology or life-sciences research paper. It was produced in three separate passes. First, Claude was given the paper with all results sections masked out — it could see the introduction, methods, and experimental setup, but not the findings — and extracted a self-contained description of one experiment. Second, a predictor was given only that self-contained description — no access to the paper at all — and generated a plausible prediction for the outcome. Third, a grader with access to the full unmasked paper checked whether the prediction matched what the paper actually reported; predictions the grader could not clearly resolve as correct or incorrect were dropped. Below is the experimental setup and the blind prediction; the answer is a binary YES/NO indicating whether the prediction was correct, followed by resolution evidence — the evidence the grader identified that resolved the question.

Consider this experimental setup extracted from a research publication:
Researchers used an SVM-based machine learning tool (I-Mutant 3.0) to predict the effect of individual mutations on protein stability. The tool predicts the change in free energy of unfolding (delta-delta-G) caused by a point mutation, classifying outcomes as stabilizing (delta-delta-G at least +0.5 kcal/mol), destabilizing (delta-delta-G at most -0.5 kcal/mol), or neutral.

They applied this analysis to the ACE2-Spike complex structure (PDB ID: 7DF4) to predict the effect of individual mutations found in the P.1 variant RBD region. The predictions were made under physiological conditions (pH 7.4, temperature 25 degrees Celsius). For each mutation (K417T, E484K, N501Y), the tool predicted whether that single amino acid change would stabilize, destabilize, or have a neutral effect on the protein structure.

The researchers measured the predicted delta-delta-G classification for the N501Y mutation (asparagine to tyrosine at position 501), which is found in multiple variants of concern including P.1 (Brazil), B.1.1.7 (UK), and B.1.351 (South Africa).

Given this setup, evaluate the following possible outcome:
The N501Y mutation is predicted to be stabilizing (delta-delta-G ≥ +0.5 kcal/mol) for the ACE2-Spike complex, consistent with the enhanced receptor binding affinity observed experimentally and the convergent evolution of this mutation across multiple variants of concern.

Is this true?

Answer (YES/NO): NO